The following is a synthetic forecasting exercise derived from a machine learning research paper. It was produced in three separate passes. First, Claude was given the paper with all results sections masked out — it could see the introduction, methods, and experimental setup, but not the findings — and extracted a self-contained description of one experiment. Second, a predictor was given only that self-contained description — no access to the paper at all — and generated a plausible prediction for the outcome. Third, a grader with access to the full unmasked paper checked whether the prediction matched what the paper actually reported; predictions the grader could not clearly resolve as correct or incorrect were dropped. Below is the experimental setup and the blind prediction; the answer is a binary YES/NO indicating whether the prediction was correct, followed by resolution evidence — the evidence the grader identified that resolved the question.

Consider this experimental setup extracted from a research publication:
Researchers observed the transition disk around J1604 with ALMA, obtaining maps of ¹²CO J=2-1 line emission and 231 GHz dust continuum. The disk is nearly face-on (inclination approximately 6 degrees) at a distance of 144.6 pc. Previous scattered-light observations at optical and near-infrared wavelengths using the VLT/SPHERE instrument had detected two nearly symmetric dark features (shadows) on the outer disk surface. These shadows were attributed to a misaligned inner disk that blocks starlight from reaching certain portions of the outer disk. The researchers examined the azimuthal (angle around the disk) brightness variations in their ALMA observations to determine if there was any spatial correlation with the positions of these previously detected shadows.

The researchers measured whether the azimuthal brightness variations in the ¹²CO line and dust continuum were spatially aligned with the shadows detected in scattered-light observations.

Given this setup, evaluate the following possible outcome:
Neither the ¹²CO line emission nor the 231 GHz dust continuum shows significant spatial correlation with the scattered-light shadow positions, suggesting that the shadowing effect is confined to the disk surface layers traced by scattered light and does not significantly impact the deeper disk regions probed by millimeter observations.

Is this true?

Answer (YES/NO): NO